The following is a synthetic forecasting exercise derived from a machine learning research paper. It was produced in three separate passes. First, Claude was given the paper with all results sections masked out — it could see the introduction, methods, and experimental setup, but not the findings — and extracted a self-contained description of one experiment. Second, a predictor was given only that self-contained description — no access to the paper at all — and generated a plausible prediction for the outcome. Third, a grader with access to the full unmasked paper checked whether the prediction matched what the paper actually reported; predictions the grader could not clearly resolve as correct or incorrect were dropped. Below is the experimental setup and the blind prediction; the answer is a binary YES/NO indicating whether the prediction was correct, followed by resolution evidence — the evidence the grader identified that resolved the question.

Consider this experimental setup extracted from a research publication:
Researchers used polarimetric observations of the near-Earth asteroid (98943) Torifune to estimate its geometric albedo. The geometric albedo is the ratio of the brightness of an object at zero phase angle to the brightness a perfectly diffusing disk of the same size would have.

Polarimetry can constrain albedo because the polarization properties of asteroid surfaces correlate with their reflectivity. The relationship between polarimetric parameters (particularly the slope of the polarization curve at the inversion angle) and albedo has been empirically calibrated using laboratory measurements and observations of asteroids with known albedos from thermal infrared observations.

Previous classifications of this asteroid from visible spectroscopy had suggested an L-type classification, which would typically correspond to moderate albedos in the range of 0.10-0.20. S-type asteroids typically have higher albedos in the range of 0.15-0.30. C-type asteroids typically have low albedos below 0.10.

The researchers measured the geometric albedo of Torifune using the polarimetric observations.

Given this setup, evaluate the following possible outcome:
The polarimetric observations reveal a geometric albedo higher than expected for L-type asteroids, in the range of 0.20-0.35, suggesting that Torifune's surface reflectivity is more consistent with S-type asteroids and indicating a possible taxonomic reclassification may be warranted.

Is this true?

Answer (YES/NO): YES